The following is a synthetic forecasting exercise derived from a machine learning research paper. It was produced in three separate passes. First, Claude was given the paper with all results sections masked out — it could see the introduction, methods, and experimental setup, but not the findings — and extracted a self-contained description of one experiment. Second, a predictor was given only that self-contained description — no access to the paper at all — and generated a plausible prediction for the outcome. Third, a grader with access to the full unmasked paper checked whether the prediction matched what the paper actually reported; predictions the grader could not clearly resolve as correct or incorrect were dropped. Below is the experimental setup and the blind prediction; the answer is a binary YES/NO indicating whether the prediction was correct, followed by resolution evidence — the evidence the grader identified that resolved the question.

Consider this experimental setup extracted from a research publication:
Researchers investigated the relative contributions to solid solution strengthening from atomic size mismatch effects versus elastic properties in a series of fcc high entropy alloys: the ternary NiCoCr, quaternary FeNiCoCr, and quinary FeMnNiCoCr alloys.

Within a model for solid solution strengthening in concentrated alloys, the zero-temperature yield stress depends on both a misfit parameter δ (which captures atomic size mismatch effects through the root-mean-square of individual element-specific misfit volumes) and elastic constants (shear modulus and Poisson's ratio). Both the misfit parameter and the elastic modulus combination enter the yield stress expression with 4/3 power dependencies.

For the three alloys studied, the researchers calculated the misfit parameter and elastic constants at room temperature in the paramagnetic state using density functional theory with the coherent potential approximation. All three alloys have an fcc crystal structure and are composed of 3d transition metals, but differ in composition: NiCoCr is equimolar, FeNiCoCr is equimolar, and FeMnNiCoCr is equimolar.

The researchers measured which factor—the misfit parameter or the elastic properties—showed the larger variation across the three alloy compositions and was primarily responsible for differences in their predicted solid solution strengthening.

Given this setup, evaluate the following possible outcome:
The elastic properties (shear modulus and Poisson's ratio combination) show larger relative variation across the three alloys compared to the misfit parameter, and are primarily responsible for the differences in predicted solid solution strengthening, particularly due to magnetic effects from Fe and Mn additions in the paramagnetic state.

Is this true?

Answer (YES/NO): NO